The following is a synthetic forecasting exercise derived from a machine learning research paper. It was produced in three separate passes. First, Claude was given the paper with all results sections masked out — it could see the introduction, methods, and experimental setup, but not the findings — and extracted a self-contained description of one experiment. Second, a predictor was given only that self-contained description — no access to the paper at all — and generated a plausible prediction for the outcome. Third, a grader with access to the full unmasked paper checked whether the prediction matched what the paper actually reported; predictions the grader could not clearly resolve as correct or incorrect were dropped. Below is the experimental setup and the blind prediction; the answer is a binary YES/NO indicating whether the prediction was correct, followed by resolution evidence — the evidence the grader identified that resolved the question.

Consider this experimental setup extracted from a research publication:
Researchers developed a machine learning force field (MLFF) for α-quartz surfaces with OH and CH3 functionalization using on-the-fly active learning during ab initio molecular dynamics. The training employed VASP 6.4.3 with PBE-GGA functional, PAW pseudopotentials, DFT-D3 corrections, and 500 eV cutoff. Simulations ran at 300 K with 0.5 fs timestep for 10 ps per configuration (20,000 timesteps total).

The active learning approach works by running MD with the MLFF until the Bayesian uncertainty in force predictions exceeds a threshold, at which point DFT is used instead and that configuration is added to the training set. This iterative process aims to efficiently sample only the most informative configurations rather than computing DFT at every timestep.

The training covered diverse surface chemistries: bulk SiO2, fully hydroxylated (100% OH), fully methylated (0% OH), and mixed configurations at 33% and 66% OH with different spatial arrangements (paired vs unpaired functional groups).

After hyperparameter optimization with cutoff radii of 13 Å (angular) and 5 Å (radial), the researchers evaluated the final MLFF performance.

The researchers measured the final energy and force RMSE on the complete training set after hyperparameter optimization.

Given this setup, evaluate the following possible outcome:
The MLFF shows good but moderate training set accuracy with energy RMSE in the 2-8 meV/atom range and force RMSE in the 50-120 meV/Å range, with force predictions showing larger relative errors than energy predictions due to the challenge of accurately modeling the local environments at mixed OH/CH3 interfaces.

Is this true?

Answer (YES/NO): NO